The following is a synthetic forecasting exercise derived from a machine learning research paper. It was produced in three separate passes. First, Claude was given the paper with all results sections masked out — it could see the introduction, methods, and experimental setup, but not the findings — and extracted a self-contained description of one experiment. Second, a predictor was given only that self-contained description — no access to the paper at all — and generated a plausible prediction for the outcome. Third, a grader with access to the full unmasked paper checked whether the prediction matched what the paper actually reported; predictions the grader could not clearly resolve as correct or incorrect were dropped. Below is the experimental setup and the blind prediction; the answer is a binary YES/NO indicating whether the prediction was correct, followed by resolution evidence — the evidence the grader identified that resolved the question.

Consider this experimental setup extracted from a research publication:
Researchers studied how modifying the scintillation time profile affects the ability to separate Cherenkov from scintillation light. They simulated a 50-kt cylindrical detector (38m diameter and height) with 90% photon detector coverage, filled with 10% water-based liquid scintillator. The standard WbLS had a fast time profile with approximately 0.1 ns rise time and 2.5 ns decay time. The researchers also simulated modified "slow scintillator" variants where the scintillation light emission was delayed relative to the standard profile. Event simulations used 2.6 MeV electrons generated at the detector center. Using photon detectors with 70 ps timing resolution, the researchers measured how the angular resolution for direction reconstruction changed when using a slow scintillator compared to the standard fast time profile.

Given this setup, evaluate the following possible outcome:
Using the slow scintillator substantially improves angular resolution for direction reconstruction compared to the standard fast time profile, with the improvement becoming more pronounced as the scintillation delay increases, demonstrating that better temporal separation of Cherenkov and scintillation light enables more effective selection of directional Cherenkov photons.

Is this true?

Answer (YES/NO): NO